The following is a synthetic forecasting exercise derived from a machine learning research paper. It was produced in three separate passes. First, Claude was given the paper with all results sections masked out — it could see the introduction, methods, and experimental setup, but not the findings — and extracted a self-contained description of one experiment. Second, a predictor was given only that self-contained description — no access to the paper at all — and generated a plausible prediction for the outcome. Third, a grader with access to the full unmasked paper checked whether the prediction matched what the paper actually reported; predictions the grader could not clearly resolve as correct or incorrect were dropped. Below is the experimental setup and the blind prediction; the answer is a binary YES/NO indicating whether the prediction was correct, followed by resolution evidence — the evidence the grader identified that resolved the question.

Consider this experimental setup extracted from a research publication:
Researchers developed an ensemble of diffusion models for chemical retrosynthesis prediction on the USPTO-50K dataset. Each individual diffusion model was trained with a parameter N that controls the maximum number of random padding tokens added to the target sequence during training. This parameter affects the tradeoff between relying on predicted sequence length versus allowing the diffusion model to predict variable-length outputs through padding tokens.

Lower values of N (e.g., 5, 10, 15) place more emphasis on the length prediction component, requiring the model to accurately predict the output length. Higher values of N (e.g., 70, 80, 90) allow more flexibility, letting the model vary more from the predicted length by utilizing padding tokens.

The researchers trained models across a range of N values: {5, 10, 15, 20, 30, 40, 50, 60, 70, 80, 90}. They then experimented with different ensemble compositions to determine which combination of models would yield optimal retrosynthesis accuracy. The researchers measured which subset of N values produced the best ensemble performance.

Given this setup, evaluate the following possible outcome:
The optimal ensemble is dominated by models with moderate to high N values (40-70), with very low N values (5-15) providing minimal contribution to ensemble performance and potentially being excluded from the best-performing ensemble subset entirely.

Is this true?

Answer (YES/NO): NO